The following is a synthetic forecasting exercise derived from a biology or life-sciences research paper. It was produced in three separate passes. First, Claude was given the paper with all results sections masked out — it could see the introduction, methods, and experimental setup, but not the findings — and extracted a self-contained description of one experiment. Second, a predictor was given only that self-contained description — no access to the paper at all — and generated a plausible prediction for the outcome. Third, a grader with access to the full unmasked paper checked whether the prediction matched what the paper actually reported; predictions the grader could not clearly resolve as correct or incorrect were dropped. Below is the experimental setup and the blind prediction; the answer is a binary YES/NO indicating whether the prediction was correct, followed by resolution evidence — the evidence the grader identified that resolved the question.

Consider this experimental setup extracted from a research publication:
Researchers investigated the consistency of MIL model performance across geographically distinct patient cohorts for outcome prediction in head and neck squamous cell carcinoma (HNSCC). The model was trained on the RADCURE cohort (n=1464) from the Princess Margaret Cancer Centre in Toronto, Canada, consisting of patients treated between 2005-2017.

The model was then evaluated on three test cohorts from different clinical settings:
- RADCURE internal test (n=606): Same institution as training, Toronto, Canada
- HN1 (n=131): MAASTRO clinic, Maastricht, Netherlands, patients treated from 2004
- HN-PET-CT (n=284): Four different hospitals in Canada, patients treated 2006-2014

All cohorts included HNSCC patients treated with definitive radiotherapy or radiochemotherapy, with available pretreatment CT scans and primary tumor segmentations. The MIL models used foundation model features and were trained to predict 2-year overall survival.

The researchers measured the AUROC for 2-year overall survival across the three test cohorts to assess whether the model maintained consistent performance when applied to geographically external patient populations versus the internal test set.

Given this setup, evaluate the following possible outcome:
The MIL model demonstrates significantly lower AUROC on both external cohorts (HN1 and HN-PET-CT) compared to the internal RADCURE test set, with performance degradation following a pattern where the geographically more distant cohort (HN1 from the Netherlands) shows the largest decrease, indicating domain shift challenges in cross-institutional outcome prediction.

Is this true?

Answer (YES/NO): NO